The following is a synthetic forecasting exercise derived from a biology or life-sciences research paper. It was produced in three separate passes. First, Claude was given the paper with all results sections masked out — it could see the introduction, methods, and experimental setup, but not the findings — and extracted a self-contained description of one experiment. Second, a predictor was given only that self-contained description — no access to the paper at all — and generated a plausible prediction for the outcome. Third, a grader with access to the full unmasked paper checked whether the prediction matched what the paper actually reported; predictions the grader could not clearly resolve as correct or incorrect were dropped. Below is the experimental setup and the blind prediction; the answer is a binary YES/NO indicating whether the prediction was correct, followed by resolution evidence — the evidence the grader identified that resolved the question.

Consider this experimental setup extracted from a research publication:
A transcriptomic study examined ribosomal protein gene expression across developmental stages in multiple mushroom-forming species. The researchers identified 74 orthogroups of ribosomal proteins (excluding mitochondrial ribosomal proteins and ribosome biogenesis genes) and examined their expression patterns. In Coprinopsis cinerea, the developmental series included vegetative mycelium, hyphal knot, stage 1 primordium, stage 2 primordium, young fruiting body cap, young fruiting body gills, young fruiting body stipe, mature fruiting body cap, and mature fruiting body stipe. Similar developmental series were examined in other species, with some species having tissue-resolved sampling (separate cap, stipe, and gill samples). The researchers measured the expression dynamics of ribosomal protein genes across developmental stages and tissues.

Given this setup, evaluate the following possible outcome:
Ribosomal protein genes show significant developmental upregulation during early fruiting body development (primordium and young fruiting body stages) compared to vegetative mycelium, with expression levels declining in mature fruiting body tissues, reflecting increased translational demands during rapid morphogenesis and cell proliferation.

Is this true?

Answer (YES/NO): NO